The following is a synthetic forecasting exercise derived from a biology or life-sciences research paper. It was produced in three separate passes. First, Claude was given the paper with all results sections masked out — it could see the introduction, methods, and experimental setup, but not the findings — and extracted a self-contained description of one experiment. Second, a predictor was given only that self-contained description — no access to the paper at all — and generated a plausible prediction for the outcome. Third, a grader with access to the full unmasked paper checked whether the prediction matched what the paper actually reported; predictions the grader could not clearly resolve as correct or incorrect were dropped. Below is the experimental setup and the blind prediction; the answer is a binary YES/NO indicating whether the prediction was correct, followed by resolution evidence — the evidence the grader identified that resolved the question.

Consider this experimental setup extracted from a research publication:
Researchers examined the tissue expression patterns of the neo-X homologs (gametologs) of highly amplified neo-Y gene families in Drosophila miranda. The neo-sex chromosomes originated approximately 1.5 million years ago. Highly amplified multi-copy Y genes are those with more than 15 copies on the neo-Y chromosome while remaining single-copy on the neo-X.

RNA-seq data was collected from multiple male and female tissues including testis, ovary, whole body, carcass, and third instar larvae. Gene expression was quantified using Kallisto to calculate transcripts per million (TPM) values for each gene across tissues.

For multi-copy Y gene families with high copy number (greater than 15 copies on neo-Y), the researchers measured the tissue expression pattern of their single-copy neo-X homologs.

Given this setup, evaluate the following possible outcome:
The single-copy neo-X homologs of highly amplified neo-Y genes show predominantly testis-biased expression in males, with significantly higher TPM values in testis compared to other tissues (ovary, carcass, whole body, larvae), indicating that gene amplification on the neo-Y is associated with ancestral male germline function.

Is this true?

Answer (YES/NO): NO